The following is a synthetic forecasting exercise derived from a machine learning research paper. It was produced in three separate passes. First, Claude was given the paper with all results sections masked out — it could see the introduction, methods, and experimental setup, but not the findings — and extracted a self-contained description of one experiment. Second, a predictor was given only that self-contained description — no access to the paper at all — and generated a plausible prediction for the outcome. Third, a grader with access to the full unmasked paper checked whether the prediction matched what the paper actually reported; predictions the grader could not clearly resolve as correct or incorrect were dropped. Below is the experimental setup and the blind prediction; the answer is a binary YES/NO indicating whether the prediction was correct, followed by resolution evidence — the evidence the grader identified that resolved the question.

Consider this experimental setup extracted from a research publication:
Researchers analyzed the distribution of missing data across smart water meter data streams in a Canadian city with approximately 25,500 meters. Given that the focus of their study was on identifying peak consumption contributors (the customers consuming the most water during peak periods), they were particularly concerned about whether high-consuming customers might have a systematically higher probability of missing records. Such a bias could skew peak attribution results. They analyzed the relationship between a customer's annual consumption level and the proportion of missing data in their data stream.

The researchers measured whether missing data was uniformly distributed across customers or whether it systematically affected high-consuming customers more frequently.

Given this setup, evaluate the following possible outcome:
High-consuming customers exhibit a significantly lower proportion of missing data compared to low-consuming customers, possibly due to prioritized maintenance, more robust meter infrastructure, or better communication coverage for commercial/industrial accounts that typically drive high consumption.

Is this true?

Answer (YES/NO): NO